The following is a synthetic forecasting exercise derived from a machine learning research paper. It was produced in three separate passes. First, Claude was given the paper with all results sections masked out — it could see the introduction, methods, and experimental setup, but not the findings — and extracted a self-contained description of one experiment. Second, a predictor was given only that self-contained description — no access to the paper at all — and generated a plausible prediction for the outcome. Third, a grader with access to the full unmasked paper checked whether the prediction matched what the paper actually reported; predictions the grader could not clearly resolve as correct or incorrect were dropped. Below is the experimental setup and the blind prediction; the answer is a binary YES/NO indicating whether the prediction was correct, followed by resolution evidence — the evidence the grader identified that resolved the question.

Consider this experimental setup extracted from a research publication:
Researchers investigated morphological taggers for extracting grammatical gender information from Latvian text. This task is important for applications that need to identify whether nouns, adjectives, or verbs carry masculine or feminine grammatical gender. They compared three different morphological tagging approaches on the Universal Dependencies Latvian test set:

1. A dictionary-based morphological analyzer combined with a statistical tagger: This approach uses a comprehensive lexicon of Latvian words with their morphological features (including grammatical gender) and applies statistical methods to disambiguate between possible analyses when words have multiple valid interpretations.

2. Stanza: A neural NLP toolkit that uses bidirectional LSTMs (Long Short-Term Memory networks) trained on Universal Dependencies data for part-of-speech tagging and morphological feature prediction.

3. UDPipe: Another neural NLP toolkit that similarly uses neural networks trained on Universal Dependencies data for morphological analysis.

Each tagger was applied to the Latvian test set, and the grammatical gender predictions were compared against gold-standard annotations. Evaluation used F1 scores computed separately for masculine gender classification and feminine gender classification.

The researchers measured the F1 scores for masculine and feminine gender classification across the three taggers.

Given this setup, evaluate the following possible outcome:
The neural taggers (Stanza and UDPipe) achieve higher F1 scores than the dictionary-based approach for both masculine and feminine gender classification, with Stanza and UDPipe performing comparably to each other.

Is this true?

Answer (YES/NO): NO